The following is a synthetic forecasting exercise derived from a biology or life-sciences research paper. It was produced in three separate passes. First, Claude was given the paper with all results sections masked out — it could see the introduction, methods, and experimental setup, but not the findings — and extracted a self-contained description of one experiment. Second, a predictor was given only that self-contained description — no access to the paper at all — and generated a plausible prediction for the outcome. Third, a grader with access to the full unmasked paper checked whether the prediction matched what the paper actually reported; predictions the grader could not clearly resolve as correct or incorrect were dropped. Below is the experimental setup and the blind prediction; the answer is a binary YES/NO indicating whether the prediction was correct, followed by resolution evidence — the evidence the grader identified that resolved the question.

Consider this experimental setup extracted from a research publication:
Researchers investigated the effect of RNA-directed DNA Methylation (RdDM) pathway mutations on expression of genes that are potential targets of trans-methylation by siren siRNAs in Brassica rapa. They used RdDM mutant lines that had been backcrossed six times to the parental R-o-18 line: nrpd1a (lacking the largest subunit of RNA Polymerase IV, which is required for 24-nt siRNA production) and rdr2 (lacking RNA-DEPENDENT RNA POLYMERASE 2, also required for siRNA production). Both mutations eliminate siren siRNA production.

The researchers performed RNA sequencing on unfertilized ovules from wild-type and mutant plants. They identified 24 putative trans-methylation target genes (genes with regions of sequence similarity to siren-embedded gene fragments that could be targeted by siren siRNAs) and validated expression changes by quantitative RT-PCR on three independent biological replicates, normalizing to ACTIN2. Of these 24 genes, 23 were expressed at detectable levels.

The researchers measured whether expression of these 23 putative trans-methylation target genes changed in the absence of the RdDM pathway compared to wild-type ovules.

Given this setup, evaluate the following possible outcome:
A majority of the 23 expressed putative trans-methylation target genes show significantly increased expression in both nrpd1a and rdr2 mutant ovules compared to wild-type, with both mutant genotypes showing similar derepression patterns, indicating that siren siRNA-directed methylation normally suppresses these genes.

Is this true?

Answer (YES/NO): NO